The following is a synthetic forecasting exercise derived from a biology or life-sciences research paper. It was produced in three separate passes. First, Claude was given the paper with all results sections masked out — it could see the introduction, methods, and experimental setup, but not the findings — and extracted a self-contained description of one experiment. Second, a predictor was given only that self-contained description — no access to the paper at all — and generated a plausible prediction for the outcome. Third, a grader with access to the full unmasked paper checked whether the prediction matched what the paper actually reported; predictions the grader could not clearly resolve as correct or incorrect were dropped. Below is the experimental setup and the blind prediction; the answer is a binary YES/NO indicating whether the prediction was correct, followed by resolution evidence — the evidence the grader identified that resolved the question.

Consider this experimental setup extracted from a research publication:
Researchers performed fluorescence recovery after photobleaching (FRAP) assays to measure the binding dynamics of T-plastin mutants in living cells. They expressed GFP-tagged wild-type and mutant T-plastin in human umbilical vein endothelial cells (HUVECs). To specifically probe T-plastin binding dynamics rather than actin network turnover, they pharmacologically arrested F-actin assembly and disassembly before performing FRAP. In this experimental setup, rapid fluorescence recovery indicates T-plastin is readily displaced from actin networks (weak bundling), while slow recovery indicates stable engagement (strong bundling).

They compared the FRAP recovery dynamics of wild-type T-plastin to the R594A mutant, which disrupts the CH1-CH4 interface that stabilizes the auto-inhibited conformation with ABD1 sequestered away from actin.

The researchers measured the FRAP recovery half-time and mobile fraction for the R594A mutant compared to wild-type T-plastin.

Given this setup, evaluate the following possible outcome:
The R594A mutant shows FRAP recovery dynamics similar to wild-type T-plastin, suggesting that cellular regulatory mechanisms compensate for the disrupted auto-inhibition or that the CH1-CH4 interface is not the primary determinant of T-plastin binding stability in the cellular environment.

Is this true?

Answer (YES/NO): NO